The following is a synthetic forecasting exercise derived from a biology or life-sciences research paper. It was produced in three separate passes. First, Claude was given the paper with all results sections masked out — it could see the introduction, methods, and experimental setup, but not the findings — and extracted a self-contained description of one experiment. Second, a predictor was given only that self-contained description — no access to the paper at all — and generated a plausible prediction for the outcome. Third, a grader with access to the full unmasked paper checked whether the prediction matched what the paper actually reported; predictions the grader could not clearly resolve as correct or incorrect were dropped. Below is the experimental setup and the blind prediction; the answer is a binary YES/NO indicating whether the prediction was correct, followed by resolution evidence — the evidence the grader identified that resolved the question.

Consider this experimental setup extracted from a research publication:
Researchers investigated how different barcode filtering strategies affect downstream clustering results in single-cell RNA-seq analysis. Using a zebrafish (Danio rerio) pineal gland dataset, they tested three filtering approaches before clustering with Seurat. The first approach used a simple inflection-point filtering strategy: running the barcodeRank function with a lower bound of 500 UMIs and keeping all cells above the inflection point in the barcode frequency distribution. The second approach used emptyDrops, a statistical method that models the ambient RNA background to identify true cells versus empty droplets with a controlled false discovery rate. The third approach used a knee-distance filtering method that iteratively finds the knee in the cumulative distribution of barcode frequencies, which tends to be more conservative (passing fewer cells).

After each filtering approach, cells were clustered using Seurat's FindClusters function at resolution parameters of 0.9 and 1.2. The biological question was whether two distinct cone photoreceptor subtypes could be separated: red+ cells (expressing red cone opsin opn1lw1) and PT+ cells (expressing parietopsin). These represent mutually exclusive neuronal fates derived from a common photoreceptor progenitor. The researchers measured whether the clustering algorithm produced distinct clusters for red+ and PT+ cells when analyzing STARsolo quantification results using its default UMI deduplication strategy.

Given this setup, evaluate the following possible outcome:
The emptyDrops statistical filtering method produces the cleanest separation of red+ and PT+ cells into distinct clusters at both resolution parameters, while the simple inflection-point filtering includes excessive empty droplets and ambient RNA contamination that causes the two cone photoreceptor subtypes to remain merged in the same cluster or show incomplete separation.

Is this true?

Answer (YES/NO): NO